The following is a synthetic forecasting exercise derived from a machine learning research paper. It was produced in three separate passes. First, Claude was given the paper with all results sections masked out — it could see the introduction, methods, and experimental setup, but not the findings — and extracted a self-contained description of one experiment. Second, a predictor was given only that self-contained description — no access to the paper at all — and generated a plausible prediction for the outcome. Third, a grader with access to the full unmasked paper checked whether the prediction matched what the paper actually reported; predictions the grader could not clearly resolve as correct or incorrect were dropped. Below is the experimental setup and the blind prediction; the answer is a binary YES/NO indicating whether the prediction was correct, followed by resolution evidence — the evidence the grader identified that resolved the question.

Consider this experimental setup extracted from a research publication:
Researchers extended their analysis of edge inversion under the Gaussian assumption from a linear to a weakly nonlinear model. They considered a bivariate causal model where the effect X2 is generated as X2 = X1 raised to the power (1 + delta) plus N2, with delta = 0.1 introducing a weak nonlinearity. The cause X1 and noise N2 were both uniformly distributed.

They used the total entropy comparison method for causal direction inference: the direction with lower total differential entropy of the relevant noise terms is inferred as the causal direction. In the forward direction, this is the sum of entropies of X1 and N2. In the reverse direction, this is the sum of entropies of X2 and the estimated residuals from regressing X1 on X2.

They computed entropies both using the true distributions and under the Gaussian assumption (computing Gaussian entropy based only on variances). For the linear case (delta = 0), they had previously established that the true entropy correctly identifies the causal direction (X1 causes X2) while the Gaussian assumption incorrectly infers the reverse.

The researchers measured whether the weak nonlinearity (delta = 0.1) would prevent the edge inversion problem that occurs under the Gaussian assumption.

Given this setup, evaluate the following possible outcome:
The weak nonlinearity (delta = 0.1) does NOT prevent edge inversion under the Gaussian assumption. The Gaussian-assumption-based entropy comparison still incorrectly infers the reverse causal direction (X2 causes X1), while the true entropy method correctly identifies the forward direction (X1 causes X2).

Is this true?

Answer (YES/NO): YES